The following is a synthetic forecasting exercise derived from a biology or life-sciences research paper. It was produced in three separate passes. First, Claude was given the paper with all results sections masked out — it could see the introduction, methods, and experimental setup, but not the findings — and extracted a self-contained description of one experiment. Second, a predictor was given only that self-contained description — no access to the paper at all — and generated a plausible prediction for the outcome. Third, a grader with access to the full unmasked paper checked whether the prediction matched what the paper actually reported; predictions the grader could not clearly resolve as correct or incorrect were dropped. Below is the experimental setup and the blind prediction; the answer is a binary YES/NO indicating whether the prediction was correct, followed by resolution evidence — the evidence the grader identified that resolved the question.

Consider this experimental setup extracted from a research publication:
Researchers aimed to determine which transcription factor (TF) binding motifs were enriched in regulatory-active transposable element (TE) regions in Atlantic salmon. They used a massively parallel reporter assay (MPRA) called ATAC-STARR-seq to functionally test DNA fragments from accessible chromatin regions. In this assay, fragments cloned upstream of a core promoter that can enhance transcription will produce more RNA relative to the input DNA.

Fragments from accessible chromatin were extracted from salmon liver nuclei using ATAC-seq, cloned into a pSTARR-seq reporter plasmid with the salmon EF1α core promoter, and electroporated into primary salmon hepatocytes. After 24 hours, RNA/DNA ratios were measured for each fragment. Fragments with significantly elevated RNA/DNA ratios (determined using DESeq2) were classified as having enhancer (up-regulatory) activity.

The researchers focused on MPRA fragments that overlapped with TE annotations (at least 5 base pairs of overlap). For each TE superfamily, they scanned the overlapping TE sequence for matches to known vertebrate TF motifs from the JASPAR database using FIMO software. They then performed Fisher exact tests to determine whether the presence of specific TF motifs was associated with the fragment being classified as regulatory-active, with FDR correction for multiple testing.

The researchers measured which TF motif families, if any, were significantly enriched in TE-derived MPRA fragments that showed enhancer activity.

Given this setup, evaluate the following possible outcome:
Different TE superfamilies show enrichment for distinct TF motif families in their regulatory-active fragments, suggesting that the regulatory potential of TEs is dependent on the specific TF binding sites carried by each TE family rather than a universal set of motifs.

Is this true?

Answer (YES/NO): YES